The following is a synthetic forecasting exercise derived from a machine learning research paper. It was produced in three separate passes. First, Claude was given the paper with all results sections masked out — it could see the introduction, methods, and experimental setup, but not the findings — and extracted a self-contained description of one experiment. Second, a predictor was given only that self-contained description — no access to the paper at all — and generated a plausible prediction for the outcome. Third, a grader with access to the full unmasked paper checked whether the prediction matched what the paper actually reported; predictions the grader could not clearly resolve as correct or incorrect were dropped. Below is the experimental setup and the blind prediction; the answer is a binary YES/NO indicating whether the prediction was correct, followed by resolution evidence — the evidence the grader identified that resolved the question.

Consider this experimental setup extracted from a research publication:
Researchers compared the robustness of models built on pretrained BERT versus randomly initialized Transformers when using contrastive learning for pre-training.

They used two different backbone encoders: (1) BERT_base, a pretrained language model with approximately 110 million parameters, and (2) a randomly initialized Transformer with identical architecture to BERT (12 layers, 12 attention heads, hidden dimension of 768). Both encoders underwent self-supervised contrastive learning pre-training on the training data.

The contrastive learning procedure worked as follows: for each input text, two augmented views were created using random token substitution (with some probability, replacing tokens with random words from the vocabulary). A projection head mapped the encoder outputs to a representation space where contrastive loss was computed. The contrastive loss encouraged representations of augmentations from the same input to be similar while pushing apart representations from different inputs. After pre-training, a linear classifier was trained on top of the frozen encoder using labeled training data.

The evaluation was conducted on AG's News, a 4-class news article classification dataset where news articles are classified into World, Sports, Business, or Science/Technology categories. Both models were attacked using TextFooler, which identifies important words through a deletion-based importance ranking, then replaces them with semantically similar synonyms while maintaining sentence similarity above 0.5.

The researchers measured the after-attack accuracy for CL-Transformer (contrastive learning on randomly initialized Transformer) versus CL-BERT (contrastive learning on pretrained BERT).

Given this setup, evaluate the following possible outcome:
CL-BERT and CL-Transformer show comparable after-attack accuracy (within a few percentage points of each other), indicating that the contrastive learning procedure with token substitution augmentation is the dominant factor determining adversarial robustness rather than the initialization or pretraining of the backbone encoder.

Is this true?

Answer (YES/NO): NO